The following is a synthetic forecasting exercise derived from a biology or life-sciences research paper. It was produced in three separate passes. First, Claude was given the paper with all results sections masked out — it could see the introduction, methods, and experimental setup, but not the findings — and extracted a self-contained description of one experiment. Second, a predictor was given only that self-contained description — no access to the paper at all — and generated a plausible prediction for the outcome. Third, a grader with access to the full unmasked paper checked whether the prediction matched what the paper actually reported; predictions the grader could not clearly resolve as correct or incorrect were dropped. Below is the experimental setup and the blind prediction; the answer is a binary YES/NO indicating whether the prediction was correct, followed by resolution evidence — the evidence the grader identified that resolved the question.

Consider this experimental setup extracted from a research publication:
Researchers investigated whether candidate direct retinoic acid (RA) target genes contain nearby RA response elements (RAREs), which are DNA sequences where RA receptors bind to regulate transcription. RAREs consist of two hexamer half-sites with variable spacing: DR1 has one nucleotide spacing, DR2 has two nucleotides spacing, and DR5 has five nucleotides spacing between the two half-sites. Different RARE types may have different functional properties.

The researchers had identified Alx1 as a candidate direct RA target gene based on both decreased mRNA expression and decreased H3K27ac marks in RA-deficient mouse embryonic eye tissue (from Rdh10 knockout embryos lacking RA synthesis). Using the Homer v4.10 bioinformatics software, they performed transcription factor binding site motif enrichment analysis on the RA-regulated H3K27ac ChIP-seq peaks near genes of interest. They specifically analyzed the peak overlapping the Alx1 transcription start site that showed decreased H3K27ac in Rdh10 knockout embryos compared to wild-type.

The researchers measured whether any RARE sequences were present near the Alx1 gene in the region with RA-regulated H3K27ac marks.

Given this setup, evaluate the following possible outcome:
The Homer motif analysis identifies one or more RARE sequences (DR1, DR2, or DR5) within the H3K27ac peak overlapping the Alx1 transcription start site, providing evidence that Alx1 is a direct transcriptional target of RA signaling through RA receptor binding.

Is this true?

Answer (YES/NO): NO